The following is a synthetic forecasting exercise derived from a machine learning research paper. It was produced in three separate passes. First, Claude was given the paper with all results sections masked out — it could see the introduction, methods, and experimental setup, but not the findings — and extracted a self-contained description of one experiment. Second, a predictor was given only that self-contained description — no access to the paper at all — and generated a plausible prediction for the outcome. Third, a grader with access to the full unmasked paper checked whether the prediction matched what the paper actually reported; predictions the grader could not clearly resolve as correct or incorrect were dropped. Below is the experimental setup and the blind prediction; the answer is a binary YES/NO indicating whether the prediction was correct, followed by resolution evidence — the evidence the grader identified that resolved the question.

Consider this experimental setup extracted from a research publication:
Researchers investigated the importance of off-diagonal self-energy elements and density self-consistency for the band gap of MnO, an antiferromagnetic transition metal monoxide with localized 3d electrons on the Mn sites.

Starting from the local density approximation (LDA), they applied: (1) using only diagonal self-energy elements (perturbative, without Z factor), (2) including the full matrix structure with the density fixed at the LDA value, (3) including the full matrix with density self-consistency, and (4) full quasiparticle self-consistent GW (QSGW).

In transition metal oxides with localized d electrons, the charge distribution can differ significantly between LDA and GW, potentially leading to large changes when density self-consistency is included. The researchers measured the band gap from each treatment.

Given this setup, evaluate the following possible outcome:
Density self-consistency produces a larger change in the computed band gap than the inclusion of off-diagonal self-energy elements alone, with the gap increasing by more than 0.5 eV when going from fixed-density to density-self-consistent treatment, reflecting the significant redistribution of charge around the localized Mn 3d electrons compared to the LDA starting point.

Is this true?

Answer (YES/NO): NO